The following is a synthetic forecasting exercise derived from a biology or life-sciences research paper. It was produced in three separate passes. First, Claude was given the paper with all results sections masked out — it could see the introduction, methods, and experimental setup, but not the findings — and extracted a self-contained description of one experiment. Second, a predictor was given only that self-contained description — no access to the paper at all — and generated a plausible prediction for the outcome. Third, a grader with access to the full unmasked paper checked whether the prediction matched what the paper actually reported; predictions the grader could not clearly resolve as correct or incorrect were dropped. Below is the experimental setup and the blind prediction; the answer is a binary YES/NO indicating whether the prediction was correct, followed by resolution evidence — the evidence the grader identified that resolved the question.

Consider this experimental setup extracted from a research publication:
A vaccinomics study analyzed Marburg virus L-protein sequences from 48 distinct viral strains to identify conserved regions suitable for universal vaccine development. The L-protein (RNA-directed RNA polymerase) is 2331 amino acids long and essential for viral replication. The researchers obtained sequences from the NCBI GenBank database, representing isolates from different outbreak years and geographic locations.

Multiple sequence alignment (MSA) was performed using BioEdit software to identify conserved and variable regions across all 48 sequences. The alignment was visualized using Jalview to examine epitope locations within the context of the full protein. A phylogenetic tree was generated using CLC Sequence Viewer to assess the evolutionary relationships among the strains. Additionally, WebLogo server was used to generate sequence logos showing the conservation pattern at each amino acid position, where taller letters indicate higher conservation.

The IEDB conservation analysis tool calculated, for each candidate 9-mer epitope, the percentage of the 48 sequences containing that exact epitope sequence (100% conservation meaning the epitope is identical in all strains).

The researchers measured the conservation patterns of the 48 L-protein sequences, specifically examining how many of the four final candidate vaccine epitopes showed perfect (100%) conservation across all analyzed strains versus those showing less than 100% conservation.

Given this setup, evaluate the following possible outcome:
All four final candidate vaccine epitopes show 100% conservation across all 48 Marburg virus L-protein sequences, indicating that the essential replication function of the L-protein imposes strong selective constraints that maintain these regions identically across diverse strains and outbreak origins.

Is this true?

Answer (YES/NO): NO